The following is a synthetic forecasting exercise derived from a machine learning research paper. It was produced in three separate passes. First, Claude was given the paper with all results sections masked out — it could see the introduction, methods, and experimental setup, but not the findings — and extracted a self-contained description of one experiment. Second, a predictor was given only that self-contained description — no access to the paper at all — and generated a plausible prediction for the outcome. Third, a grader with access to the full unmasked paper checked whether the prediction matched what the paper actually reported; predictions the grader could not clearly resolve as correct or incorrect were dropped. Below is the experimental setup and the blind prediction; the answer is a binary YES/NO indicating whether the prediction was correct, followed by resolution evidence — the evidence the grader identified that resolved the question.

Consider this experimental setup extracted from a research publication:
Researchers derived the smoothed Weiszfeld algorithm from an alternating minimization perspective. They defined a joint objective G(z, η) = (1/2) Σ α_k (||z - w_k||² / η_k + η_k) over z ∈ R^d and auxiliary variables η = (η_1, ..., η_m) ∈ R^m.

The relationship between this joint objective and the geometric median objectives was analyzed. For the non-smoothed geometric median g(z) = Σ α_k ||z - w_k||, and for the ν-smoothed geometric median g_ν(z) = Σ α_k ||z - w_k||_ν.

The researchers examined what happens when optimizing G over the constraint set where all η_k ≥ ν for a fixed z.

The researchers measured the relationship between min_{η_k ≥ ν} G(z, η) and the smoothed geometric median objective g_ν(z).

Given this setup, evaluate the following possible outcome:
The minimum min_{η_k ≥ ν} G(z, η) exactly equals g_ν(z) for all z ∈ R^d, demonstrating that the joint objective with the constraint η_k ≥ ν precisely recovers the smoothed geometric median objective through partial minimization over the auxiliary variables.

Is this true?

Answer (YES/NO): YES